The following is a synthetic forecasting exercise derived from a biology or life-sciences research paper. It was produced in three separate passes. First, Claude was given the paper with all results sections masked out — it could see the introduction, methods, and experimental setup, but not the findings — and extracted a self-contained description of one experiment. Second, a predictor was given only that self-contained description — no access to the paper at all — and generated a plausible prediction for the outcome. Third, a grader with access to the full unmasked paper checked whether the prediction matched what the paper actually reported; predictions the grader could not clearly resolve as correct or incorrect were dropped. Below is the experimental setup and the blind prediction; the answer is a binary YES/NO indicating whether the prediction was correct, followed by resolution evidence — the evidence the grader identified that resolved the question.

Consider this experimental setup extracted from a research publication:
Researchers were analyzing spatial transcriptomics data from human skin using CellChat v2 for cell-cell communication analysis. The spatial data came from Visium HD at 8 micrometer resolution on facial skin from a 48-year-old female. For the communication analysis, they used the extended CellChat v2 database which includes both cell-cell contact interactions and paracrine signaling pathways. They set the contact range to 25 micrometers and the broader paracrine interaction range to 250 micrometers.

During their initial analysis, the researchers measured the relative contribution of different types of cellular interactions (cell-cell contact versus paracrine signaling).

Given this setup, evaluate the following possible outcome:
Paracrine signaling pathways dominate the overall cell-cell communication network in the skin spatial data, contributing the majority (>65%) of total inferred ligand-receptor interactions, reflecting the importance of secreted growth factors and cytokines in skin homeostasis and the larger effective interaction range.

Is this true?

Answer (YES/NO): NO